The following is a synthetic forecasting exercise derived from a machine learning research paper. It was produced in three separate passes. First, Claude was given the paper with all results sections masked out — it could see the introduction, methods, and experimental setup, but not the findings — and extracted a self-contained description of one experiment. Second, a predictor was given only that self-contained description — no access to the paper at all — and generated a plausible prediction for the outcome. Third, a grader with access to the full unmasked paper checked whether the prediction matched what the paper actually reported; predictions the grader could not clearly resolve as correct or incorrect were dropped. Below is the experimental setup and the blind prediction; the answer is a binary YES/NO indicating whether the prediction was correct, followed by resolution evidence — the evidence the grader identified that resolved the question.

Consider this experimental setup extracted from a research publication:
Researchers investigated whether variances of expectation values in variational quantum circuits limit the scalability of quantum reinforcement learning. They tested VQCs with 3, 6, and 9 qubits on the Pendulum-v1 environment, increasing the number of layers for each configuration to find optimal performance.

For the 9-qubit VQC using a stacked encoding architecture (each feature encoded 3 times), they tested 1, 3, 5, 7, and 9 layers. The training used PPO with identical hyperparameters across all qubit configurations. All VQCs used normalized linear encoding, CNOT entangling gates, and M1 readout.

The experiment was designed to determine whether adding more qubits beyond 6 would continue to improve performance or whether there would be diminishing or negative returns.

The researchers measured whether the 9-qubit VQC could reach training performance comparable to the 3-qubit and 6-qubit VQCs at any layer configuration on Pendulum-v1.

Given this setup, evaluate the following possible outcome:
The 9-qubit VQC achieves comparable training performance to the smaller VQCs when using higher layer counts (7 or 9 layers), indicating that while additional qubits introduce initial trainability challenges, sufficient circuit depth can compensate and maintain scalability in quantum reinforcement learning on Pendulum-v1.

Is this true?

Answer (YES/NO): NO